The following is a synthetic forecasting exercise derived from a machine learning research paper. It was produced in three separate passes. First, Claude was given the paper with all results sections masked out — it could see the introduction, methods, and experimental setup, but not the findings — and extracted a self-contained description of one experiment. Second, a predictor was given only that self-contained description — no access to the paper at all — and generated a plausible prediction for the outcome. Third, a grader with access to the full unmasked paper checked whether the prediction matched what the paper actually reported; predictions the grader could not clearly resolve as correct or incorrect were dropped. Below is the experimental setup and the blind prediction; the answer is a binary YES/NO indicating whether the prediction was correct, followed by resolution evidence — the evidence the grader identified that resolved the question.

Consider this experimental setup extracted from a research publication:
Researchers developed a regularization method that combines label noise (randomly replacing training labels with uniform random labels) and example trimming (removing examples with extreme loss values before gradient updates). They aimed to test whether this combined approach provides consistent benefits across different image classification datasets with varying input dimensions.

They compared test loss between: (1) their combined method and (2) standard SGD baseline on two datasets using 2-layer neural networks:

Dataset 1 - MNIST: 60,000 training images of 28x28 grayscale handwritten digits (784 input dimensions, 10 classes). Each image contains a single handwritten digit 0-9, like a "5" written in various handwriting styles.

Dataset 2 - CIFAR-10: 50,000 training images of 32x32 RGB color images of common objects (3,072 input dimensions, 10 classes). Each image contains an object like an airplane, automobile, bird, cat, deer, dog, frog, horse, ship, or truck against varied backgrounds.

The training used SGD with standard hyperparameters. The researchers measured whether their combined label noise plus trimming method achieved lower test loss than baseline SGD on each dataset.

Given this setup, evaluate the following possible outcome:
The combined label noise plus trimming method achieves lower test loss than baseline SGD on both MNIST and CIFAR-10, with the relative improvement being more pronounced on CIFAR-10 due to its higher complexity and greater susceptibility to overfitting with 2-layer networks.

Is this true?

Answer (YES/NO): NO